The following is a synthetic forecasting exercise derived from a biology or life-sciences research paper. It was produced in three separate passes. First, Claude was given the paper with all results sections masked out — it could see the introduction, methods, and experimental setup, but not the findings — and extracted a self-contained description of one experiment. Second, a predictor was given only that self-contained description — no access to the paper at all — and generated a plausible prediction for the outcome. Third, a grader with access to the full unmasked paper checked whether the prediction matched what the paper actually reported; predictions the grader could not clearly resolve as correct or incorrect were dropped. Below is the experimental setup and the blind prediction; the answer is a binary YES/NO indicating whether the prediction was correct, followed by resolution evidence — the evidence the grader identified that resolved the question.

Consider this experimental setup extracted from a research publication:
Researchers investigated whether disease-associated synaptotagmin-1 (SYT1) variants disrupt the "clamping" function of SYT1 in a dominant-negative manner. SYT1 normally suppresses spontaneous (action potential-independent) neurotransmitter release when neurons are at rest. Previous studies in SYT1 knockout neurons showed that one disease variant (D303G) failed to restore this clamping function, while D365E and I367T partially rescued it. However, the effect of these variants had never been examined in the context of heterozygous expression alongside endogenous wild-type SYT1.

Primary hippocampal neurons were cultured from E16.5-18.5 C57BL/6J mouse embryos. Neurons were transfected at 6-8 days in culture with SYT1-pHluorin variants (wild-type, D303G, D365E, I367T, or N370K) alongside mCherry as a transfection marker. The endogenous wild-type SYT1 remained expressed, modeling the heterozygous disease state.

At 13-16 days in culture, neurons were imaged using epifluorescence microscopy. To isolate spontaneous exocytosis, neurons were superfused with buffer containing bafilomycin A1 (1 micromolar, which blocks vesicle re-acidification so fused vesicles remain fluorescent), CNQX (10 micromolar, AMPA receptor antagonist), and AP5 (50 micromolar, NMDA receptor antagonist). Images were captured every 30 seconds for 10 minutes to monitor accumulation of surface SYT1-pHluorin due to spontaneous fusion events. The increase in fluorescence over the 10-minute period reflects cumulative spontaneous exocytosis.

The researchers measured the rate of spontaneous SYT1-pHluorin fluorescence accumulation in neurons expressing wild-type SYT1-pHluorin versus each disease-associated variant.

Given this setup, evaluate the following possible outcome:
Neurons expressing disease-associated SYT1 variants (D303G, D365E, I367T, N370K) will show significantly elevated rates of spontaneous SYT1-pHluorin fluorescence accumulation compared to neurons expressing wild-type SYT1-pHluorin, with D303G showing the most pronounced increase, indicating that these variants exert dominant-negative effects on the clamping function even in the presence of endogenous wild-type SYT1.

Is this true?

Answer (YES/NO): NO